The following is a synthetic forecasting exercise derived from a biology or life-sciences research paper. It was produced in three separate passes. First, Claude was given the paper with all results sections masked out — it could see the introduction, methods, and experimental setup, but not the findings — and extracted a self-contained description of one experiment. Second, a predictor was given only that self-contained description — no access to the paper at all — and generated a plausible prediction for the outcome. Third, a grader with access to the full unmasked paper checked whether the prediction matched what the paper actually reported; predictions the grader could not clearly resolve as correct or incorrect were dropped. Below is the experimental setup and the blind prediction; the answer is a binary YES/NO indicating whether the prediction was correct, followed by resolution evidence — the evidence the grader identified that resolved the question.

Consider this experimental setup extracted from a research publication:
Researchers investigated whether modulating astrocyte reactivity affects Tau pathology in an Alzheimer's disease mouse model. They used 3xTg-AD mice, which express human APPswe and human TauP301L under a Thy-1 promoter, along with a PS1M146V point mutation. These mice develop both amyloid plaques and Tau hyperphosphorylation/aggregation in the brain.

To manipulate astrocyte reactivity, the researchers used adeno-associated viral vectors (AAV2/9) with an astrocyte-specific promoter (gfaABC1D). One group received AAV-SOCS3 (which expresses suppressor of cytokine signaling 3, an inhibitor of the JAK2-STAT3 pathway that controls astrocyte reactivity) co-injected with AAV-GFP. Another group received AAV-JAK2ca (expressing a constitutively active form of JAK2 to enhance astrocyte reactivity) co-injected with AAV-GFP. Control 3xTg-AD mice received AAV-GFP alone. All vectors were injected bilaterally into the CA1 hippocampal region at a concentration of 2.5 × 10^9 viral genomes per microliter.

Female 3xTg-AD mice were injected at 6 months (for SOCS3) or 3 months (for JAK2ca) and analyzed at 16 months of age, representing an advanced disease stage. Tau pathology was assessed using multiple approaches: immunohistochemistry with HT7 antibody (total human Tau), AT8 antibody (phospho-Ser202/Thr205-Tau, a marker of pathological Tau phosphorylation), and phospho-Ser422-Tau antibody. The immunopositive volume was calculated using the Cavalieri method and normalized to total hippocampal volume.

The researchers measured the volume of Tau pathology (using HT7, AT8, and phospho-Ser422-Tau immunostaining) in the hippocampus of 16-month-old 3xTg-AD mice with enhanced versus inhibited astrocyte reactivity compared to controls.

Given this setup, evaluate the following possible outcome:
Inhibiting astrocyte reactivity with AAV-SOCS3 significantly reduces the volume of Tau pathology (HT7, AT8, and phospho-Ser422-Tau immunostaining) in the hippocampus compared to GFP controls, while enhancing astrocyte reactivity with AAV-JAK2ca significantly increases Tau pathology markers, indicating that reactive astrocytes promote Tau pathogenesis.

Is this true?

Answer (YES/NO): NO